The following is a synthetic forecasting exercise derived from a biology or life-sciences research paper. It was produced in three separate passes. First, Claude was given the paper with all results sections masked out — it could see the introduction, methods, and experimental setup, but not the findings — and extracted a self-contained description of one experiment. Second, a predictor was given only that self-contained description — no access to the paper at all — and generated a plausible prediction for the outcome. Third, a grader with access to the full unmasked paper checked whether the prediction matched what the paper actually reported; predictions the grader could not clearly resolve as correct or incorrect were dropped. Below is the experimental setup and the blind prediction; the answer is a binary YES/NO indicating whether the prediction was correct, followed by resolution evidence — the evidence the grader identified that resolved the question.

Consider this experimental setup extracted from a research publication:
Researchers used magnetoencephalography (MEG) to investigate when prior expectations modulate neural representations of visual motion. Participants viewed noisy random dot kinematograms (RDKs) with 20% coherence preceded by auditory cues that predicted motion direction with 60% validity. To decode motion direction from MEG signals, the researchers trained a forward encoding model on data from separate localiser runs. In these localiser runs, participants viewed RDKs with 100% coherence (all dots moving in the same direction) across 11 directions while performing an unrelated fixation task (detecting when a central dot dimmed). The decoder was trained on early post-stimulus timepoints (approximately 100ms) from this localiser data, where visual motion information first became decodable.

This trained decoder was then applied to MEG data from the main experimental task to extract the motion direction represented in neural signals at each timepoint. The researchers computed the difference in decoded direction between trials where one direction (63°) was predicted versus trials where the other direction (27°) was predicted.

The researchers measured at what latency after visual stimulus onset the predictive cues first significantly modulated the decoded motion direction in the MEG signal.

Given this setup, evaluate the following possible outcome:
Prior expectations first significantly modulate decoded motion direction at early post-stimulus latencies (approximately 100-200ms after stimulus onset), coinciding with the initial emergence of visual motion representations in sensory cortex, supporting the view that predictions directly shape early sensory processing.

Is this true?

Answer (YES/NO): YES